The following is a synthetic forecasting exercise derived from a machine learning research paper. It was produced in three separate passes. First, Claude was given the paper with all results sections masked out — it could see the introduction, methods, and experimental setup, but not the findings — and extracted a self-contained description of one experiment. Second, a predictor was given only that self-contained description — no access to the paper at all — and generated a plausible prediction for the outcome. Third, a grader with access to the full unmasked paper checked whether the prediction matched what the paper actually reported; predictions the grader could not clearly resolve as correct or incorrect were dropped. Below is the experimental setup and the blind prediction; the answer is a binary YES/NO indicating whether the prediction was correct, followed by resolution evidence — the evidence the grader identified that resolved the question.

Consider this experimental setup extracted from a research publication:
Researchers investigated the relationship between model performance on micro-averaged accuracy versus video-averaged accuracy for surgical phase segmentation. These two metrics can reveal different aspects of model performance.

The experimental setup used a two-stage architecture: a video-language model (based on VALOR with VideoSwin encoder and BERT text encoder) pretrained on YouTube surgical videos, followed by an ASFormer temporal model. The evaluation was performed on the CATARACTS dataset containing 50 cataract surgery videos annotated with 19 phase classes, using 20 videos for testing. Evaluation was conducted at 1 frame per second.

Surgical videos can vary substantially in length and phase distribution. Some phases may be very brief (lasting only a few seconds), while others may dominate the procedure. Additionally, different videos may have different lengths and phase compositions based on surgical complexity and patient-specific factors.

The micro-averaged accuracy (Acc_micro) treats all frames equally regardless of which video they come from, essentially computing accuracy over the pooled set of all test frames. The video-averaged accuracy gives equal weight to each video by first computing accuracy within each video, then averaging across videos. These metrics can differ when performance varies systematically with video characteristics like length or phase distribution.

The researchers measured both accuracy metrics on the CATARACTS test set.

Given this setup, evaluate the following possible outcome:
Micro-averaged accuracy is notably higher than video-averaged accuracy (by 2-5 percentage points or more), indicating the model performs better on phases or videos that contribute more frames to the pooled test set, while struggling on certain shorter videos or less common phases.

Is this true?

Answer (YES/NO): NO